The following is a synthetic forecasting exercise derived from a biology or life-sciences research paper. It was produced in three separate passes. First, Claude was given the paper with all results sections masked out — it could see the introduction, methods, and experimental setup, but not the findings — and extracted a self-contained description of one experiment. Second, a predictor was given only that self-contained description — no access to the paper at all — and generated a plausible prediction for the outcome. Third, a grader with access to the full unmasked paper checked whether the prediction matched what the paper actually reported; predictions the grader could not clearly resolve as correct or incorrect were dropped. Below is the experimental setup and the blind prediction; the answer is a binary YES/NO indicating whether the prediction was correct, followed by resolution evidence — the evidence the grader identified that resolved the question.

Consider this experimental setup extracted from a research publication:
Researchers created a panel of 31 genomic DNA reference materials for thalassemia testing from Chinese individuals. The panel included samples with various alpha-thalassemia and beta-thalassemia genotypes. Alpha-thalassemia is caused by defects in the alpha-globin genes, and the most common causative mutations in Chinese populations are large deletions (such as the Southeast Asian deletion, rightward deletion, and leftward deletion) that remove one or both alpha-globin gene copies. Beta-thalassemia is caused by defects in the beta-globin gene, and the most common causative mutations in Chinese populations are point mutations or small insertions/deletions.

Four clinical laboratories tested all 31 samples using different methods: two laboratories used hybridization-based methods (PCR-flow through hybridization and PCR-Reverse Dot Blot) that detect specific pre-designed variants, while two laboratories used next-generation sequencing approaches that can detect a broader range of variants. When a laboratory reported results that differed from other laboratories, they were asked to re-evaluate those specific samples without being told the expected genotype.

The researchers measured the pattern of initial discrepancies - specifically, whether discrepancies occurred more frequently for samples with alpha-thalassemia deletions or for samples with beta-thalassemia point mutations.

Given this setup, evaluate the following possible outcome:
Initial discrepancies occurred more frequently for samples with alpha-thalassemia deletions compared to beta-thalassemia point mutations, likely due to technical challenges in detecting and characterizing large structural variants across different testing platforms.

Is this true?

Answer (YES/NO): NO